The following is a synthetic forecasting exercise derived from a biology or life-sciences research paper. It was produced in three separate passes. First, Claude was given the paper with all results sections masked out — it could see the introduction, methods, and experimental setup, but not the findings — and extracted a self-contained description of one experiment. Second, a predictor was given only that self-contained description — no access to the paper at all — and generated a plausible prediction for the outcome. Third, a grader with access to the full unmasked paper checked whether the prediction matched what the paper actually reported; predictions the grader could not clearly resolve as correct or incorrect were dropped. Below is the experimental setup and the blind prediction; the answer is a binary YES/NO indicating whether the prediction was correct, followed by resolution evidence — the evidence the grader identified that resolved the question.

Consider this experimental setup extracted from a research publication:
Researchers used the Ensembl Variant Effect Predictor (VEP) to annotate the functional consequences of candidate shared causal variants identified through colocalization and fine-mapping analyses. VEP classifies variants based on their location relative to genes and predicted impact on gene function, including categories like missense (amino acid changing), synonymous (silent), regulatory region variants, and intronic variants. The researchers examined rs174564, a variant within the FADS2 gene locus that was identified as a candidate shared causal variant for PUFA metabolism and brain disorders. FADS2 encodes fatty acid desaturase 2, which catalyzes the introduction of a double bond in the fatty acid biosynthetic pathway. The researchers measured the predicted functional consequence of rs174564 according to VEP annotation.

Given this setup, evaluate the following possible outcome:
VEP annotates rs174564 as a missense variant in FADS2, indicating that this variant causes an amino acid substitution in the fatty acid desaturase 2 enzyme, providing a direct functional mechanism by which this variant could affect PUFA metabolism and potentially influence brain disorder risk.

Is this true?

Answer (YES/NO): NO